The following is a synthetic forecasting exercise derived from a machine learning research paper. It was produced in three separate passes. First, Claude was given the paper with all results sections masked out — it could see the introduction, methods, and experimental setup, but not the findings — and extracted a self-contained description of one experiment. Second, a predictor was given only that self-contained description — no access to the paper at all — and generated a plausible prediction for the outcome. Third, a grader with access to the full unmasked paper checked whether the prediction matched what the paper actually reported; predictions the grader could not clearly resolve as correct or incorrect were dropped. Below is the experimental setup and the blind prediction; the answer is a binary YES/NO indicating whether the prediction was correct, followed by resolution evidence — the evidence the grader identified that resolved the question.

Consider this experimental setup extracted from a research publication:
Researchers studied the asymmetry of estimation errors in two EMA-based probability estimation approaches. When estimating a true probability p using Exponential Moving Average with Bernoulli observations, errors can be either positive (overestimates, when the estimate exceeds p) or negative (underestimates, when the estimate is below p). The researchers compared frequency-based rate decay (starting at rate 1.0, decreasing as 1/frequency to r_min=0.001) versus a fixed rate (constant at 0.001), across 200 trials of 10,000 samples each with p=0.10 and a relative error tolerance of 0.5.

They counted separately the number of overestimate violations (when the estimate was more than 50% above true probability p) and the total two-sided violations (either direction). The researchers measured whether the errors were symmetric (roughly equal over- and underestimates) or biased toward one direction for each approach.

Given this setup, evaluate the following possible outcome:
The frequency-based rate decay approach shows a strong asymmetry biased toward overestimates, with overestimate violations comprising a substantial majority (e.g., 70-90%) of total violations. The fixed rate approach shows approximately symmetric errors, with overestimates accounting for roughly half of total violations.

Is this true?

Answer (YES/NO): NO